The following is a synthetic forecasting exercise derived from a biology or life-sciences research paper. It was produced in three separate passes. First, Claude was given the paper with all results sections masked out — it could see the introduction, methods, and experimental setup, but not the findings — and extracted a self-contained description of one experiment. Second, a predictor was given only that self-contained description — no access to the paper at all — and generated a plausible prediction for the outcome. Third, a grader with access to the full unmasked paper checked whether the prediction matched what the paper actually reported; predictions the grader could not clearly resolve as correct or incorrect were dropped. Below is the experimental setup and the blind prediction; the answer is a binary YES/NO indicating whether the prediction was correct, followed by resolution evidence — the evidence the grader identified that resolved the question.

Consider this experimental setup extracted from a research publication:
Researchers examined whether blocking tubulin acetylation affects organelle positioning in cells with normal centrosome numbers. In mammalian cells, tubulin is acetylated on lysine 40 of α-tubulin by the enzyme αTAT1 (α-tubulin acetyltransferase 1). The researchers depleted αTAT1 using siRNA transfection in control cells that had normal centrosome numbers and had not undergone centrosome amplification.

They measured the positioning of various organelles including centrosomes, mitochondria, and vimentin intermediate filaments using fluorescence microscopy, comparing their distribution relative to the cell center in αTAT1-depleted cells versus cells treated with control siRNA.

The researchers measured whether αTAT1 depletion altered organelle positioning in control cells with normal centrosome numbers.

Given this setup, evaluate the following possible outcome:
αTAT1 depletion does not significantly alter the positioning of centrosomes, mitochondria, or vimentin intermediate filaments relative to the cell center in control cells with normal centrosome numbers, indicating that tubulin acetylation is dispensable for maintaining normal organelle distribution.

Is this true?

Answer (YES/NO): YES